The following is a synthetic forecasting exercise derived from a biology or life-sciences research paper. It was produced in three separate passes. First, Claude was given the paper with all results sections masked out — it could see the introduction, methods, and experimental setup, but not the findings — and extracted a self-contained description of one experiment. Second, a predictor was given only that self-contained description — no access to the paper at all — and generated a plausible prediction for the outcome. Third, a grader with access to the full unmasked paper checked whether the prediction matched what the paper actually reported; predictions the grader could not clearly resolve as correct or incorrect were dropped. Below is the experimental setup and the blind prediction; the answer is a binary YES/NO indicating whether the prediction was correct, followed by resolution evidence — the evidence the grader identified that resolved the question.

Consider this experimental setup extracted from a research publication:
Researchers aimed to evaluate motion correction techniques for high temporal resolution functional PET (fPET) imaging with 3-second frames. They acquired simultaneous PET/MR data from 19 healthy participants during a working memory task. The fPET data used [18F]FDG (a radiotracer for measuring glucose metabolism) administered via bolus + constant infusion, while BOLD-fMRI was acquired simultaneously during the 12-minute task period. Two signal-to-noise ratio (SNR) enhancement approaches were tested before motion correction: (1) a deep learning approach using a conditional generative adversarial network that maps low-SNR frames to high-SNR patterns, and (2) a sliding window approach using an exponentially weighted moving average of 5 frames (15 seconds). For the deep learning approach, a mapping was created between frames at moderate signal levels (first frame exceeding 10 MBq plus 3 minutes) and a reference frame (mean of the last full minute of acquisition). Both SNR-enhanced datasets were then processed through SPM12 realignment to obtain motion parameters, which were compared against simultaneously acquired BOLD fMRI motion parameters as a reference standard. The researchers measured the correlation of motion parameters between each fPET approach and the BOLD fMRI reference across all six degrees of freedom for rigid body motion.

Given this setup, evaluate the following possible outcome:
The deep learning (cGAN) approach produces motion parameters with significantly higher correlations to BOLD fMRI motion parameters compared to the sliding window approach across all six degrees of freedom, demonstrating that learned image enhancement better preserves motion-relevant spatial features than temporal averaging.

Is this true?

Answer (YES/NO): NO